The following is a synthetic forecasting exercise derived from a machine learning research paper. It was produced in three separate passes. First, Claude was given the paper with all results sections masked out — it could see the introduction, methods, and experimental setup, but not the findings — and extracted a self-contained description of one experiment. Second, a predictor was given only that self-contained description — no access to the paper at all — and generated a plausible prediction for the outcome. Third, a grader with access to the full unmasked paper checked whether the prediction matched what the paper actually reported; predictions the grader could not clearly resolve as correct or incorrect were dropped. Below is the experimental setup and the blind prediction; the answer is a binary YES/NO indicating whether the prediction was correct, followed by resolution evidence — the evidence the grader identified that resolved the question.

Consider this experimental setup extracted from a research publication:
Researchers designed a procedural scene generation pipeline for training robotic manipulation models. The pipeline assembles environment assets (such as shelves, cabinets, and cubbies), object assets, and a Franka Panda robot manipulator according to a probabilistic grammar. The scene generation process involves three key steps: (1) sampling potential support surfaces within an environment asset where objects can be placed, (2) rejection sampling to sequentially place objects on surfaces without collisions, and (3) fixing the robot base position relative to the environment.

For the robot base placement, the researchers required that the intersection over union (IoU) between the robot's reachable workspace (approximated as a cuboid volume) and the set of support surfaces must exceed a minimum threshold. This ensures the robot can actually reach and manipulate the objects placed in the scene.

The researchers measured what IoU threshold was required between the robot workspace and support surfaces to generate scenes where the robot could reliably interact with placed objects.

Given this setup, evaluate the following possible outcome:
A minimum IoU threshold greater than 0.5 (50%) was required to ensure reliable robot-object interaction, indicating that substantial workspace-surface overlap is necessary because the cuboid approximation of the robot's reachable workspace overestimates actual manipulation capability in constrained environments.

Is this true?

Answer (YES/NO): NO